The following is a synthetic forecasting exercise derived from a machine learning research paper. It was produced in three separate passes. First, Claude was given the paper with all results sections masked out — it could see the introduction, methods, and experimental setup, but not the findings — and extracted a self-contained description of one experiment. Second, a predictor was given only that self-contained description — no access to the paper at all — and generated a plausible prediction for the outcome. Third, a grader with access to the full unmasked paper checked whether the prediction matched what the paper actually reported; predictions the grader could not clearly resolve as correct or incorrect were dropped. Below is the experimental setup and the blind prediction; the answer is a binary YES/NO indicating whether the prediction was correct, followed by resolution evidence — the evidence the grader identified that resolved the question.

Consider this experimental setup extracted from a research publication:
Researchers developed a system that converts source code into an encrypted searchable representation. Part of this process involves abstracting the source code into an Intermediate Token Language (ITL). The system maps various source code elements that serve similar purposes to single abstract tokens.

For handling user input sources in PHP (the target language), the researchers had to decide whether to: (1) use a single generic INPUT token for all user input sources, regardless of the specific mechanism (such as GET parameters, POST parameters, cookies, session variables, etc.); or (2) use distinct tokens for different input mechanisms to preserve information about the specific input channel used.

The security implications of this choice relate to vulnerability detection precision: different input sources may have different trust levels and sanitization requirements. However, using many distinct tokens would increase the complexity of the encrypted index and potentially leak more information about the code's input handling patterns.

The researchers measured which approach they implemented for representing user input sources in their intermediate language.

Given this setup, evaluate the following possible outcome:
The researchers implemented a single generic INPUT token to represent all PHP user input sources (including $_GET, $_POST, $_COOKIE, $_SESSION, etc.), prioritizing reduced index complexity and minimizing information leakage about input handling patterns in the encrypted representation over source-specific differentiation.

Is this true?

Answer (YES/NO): YES